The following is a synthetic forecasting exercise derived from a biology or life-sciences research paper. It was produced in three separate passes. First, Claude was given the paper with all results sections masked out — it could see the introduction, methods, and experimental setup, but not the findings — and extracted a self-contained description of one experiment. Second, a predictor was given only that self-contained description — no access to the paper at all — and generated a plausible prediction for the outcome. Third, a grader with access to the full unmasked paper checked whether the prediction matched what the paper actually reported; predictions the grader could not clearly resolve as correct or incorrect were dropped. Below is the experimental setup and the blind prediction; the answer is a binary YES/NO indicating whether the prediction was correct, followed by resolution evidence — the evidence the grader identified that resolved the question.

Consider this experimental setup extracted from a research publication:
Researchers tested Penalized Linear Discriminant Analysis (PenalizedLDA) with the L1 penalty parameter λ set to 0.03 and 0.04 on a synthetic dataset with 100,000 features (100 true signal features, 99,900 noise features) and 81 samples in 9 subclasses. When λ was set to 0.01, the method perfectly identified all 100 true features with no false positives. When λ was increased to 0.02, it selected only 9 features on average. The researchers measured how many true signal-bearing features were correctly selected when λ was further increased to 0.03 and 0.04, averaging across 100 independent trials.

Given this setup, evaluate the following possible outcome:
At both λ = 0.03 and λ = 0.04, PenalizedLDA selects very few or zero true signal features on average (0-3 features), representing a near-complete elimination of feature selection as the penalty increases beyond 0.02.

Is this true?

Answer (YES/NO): YES